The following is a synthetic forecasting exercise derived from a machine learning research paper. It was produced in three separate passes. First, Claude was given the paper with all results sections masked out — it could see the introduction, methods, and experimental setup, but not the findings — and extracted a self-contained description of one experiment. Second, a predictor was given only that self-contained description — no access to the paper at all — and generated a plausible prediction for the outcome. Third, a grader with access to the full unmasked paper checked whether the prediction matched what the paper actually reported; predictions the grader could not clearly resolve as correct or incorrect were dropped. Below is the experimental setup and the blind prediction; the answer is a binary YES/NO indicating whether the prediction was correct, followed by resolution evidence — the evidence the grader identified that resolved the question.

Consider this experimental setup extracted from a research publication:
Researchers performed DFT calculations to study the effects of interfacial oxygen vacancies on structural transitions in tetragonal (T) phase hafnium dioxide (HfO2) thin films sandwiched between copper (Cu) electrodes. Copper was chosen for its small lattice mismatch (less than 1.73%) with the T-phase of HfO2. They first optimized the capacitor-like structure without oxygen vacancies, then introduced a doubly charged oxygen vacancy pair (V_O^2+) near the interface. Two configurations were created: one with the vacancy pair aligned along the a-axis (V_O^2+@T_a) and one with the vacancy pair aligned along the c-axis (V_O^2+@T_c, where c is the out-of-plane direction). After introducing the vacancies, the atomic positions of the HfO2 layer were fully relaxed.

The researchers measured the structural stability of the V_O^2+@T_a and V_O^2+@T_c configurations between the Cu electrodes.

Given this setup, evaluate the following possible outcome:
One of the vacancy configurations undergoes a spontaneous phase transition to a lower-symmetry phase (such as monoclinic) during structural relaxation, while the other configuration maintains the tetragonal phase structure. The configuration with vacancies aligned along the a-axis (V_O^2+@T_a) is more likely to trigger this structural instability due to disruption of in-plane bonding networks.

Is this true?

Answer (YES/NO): NO